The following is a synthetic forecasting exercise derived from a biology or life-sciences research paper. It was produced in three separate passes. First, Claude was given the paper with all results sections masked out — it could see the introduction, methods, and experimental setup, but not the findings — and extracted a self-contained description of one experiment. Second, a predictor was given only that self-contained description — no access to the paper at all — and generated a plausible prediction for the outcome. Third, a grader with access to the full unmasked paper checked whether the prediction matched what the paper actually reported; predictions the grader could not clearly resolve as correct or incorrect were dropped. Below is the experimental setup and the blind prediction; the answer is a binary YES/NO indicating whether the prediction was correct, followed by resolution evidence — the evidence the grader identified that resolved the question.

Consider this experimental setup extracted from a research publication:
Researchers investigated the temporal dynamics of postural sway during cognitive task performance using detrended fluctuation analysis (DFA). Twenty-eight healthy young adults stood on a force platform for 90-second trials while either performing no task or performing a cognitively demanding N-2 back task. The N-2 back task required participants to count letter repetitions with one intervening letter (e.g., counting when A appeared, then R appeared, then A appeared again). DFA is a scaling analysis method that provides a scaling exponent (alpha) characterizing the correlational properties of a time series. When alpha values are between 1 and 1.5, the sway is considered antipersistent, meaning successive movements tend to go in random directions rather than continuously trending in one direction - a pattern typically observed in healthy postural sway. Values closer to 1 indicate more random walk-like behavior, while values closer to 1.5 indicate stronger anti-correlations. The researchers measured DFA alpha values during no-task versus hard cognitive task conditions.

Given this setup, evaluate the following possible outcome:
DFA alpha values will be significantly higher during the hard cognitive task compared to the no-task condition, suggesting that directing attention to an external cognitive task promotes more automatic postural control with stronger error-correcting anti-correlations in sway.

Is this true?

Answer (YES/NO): NO